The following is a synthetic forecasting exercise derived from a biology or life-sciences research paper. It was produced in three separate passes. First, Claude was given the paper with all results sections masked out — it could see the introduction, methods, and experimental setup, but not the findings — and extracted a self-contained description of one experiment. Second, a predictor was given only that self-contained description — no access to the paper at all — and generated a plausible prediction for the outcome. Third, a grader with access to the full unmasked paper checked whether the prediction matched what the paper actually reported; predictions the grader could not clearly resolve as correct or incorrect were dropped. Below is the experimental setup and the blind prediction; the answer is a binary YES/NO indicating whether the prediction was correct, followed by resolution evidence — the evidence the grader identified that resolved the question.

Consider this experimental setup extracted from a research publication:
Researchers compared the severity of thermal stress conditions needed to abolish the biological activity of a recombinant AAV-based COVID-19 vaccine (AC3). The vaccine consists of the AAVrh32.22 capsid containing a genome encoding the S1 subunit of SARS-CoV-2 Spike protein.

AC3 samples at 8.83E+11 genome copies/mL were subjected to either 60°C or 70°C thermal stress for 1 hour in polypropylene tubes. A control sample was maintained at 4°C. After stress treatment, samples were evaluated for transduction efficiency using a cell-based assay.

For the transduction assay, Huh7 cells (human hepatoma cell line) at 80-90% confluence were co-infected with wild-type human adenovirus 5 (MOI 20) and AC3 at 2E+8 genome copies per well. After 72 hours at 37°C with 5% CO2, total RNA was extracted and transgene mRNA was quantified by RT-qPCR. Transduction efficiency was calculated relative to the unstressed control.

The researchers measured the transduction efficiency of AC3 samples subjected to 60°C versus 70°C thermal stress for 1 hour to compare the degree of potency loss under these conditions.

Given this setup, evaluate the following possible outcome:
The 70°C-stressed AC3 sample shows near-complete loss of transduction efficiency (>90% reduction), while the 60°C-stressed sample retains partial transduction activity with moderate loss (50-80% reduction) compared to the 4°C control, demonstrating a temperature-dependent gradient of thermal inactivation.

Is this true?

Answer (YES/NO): NO